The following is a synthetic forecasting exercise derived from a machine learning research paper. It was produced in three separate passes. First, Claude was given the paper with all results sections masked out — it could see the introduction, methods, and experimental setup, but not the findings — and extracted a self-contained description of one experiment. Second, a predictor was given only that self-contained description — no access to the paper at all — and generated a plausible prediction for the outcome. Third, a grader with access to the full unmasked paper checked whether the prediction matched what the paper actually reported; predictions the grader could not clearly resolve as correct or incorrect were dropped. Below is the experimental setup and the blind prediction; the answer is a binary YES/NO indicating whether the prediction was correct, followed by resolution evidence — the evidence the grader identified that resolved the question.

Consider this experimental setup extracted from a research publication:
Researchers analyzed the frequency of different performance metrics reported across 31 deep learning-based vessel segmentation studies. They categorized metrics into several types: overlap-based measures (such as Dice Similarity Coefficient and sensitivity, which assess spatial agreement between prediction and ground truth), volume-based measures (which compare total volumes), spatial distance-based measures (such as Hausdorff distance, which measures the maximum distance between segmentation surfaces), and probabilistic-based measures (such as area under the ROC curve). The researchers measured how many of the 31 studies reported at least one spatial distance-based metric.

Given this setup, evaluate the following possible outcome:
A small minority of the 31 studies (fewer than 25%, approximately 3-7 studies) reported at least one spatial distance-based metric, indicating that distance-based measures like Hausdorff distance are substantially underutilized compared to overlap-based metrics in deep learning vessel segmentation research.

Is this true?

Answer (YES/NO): YES